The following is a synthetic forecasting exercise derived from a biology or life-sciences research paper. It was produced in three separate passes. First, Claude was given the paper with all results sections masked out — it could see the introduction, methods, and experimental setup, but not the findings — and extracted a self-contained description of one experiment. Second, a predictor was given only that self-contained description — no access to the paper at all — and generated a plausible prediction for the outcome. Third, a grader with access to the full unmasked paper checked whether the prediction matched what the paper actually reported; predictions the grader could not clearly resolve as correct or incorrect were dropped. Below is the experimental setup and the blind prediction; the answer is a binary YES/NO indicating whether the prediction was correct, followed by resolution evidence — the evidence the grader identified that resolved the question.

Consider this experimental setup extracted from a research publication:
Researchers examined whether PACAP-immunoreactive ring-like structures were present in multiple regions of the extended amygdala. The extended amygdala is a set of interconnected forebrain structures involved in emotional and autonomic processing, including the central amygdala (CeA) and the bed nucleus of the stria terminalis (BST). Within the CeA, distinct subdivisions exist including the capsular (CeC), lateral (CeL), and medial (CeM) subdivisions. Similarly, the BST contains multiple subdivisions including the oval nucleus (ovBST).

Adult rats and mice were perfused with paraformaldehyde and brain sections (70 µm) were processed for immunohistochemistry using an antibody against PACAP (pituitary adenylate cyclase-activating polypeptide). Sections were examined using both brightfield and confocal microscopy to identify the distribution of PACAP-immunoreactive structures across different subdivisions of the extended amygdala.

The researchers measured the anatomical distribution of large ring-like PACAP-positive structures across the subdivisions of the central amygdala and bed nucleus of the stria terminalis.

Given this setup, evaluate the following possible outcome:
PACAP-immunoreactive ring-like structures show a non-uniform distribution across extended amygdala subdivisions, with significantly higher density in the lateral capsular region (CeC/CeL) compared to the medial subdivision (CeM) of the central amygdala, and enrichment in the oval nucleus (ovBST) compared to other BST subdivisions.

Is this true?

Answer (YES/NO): NO